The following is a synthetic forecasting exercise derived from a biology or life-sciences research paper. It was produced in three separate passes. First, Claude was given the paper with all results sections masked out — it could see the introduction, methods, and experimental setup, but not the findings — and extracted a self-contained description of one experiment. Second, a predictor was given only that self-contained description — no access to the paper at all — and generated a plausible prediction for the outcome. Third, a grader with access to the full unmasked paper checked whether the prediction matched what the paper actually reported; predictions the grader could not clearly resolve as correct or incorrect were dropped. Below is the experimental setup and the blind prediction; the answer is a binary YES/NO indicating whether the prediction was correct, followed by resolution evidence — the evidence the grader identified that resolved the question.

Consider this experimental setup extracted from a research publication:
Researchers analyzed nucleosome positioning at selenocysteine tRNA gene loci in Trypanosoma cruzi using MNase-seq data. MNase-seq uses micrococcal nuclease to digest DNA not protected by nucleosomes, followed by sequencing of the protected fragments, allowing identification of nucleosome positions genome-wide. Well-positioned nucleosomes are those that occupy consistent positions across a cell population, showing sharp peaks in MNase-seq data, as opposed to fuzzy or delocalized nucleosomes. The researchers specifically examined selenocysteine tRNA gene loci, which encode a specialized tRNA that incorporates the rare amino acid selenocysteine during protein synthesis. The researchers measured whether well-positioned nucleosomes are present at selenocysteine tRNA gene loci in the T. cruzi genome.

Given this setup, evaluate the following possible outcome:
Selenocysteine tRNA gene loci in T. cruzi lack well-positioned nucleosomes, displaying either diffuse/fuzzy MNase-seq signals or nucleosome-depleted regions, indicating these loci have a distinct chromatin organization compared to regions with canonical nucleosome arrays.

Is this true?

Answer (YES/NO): NO